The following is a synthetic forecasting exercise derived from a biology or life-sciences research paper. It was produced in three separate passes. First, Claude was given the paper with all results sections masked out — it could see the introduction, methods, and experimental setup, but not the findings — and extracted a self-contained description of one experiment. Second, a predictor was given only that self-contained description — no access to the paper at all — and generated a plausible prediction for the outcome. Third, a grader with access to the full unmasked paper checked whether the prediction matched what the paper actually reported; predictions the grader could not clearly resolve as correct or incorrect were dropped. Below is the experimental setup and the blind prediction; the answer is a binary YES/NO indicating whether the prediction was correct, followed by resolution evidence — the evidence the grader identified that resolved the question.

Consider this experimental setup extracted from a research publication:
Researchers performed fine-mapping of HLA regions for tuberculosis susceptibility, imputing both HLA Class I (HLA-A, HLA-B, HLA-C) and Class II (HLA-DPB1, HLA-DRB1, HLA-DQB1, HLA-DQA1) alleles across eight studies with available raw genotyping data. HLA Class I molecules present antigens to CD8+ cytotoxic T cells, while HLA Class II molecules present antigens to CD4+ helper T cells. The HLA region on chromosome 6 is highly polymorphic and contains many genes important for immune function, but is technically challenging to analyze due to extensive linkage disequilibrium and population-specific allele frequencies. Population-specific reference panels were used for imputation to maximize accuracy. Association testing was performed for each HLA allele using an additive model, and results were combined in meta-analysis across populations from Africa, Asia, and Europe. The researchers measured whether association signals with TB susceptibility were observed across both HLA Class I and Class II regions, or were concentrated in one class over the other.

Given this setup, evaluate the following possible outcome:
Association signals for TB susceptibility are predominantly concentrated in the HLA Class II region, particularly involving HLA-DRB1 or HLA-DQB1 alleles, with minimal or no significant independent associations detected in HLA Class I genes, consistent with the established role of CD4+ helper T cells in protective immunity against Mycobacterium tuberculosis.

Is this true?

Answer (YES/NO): NO